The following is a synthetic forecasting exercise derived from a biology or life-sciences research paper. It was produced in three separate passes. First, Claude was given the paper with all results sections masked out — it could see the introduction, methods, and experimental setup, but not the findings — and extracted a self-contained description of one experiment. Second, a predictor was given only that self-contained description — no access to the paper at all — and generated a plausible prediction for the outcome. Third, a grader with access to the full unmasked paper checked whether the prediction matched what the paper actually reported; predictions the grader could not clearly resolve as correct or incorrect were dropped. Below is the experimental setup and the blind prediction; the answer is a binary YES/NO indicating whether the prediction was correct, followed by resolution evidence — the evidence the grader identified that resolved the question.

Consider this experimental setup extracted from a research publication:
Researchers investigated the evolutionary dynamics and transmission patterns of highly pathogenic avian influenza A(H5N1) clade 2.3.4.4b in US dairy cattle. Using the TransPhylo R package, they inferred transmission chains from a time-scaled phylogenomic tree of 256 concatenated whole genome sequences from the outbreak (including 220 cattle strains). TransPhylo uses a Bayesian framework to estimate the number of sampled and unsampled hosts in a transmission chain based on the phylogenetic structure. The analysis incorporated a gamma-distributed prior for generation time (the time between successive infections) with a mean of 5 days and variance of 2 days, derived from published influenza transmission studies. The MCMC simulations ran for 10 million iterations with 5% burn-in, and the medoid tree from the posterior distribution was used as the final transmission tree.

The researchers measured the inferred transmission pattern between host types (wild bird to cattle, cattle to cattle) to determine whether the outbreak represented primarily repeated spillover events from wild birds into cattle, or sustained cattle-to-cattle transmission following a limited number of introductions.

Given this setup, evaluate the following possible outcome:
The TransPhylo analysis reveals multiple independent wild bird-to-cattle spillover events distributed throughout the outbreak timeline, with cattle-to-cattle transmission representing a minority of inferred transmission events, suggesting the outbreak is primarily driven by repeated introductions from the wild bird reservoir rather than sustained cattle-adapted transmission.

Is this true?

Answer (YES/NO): NO